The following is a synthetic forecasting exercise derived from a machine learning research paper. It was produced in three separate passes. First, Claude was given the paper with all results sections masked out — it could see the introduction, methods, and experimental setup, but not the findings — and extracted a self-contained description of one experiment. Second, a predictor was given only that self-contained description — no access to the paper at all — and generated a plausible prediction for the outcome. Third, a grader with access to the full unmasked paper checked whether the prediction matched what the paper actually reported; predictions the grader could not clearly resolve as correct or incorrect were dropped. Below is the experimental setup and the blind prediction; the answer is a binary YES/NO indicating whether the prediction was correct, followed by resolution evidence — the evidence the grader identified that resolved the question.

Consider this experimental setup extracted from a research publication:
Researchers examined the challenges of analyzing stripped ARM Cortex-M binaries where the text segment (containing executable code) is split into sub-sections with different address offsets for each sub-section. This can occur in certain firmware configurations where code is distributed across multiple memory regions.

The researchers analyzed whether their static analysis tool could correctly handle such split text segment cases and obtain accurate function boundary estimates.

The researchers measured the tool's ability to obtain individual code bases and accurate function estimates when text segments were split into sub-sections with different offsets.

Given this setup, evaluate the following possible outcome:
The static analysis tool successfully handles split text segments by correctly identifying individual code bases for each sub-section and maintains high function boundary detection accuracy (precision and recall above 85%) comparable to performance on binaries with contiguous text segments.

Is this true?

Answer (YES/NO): NO